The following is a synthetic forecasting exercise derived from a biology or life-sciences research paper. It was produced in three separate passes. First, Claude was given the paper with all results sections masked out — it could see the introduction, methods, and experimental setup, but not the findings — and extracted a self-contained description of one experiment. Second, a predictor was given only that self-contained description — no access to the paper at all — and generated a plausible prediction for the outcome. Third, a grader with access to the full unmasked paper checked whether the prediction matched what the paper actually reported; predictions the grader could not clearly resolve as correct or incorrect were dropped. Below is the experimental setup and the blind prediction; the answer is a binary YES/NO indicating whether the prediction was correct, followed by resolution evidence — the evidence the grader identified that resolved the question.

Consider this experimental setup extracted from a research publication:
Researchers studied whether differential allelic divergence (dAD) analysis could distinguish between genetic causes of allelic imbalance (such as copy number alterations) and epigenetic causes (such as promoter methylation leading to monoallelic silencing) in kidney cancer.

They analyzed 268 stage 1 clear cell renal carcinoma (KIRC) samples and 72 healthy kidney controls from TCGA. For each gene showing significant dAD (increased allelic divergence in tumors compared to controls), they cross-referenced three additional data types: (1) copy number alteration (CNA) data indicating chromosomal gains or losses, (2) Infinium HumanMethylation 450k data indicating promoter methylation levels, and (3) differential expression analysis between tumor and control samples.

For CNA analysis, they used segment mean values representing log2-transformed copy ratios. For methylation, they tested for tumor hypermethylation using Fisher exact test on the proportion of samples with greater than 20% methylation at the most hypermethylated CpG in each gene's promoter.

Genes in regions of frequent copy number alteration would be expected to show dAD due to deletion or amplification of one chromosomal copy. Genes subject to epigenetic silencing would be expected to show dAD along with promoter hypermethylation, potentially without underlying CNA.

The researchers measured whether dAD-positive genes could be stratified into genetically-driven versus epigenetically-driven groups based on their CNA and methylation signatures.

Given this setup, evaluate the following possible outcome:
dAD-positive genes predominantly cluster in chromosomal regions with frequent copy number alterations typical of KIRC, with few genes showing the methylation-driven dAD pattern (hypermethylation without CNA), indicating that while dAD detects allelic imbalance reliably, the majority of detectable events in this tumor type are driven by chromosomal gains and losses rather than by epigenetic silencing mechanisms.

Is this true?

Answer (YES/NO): NO